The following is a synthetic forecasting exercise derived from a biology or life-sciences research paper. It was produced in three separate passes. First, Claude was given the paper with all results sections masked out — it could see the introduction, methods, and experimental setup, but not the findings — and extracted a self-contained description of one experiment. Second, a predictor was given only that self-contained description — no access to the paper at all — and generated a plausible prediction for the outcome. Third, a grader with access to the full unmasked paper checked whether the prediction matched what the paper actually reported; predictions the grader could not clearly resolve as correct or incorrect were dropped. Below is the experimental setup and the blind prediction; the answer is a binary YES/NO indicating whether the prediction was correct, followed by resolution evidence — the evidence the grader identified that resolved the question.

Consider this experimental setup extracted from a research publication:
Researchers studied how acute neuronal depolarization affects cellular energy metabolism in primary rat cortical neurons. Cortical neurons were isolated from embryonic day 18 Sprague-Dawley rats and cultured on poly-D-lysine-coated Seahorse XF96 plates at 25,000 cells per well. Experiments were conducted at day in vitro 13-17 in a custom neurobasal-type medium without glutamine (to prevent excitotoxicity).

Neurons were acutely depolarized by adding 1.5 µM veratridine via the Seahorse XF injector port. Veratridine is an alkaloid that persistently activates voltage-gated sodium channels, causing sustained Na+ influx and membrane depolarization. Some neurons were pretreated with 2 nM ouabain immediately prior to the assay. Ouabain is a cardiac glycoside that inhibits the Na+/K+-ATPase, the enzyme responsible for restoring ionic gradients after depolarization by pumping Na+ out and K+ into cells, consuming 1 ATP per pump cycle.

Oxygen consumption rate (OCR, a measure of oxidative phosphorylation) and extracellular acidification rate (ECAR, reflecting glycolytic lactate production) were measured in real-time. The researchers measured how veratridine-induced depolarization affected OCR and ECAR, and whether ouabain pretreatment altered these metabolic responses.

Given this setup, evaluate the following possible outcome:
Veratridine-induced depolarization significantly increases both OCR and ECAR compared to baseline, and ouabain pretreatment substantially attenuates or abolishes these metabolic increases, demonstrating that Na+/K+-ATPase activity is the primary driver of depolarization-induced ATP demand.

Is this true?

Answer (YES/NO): NO